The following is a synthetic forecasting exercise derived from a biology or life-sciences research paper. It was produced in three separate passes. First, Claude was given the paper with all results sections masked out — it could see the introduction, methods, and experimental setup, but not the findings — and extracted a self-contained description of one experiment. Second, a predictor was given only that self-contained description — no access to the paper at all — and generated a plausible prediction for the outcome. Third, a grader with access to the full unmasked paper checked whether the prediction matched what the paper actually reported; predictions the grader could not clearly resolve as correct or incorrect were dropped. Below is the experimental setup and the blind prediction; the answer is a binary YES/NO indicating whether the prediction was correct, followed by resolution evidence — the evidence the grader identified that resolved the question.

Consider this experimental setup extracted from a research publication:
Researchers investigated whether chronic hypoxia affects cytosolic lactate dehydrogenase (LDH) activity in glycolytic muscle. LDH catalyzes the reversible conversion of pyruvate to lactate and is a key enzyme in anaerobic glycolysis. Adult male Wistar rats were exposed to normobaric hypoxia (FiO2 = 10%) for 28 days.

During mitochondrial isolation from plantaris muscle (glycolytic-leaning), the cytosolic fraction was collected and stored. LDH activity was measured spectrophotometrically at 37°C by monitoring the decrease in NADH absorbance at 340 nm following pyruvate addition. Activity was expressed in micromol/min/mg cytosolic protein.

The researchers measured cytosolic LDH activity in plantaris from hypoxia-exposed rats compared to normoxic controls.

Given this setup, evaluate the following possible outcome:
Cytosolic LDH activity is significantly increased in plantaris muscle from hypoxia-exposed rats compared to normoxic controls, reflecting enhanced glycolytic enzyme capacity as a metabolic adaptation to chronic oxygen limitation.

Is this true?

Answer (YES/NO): NO